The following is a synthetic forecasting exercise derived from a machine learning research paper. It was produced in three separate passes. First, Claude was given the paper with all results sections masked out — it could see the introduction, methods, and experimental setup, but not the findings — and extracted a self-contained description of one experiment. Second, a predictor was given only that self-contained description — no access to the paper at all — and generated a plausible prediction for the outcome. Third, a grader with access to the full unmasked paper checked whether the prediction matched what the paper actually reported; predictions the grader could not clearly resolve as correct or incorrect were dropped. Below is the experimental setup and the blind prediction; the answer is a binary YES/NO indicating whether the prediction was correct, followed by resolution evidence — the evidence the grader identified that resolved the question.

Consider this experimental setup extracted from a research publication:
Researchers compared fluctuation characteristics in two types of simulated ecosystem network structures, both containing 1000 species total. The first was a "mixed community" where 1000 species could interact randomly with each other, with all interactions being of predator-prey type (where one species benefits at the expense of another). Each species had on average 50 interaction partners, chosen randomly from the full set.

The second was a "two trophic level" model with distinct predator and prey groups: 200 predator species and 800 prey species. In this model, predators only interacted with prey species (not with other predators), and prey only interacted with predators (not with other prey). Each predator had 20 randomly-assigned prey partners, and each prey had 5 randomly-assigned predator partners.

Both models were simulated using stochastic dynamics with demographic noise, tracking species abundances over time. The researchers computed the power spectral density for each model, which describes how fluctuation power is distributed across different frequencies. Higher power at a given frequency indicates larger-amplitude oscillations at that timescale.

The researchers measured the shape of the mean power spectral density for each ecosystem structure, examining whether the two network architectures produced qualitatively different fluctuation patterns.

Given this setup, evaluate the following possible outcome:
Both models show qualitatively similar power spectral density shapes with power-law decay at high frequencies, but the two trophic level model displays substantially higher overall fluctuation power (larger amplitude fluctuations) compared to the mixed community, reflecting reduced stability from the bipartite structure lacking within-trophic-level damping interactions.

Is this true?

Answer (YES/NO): NO